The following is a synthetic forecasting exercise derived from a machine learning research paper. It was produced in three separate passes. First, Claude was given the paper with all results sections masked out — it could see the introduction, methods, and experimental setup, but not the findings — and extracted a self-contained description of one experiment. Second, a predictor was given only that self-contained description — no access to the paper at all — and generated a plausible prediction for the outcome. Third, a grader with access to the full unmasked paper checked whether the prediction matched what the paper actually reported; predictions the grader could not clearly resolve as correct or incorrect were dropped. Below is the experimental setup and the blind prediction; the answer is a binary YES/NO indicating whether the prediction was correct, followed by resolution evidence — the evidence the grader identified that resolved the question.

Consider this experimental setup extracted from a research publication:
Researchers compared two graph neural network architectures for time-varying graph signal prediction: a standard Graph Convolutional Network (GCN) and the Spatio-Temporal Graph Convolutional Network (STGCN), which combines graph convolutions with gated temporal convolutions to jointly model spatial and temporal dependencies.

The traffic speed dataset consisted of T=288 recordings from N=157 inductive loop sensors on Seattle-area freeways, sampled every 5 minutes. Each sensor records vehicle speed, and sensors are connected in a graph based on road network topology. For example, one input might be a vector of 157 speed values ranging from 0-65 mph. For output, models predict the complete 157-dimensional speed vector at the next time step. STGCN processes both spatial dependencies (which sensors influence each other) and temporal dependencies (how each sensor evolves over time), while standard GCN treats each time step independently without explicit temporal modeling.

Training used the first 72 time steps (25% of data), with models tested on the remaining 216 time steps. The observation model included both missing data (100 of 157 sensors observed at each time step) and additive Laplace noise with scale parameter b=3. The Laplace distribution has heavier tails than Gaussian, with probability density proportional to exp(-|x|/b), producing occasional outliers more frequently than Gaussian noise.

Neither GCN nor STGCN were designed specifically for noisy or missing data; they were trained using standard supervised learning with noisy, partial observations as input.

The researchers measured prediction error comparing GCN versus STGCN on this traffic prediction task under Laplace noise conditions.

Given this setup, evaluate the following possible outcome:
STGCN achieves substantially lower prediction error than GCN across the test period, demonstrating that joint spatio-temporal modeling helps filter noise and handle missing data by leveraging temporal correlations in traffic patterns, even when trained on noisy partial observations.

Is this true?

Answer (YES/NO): YES